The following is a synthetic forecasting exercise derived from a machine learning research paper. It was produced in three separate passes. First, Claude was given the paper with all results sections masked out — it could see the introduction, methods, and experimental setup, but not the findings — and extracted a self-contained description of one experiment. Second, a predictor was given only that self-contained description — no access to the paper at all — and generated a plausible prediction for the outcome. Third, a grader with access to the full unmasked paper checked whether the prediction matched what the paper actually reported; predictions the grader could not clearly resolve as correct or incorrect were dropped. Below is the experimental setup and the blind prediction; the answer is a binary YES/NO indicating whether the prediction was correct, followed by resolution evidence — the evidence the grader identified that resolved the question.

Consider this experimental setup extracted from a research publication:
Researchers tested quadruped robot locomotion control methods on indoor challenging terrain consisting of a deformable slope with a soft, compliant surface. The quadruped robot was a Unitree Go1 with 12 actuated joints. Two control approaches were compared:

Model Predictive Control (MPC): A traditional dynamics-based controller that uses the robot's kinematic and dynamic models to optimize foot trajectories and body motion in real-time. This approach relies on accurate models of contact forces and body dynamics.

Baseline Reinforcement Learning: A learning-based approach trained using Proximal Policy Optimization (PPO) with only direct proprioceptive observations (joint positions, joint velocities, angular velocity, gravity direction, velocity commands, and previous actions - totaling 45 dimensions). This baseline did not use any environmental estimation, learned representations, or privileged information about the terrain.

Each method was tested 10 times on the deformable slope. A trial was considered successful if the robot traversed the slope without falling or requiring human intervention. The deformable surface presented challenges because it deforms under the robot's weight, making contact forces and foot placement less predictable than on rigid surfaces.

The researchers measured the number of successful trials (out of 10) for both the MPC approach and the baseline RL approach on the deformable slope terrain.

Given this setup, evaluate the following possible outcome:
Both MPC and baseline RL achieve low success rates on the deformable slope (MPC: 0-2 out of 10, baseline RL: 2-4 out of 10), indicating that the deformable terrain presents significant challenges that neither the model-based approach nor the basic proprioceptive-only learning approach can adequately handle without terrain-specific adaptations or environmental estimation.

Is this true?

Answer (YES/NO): NO